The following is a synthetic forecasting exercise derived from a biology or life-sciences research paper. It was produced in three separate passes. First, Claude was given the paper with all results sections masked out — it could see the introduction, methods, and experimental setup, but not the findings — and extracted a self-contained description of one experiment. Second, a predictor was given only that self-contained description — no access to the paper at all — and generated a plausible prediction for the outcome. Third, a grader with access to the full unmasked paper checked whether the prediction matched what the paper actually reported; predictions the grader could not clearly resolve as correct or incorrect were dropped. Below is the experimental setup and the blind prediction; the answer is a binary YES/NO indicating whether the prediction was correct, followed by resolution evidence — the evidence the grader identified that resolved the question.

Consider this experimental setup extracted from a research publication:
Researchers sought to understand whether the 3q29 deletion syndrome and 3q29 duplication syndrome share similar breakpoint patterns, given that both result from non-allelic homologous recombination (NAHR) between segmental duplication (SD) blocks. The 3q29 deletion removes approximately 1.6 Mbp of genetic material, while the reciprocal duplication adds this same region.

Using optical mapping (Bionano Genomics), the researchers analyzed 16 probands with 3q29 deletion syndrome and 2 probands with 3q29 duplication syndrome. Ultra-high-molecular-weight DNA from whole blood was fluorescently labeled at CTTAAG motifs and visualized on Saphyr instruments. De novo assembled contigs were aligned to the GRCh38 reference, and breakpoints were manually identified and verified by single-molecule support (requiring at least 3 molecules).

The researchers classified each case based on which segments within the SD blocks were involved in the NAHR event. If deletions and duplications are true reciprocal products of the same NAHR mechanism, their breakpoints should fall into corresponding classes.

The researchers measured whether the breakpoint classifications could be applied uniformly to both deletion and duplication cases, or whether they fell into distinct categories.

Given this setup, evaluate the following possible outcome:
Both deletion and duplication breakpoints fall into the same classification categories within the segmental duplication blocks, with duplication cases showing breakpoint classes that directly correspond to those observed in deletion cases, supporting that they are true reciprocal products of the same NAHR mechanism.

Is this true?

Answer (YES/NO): NO